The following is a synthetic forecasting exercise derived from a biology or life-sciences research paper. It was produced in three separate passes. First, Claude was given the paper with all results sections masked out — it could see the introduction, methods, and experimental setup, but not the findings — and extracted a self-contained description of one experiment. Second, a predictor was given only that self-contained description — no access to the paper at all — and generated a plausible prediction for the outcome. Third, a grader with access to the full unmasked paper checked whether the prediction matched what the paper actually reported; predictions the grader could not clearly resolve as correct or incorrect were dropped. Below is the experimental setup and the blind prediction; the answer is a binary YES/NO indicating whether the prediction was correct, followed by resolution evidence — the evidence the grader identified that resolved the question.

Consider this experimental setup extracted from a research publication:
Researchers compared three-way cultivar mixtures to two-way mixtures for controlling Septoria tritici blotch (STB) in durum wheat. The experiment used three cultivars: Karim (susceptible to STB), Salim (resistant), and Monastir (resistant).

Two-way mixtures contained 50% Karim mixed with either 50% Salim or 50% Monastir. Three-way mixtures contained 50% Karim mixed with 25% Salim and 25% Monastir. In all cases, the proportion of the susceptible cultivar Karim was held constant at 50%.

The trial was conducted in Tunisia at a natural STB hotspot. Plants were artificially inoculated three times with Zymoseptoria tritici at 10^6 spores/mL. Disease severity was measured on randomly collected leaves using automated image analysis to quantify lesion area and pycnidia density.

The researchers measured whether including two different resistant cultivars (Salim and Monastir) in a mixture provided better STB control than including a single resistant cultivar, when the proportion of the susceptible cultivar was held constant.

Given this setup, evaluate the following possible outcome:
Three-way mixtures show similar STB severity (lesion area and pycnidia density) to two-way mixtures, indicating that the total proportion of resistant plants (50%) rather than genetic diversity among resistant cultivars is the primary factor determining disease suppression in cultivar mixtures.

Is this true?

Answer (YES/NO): YES